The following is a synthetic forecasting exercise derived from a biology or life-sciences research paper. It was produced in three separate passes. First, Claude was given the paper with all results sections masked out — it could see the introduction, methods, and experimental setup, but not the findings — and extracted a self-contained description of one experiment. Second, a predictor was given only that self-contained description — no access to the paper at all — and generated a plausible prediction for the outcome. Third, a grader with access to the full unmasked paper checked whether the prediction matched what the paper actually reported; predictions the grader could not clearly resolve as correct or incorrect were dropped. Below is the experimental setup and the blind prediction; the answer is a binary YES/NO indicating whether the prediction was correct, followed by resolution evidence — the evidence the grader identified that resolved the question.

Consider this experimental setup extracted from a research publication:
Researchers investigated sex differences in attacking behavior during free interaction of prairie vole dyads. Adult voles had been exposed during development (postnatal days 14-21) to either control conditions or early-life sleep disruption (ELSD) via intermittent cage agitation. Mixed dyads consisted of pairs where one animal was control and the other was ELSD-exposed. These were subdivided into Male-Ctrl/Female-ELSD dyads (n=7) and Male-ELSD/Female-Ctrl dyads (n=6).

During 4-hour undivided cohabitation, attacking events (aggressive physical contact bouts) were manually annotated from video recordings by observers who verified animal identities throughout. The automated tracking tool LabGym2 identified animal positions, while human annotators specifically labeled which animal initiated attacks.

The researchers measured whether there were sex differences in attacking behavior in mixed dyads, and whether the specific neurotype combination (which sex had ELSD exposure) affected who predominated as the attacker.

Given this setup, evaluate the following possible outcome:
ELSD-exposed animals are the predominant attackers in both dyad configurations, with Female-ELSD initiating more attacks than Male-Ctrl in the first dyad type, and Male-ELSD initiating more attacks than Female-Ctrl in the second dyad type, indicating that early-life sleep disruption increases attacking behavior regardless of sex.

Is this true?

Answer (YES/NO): NO